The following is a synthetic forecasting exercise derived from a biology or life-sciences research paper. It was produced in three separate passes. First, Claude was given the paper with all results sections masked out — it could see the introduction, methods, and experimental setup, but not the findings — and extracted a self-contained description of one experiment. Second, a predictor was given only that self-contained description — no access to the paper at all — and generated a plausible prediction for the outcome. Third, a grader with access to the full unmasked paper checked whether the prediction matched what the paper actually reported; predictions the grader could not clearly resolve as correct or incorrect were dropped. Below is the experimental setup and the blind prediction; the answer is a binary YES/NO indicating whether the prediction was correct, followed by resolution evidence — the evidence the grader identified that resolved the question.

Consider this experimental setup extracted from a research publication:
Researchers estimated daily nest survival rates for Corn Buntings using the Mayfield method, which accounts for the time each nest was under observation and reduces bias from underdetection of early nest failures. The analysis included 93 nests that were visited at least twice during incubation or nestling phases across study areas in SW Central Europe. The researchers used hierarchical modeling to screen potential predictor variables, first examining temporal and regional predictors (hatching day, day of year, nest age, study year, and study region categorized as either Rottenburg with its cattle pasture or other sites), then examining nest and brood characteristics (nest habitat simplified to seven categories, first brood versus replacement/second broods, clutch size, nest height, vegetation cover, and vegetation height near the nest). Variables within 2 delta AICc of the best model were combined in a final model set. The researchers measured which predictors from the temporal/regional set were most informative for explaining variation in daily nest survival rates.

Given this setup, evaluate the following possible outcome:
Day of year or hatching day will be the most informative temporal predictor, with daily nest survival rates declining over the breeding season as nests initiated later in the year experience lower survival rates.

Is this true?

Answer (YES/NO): YES